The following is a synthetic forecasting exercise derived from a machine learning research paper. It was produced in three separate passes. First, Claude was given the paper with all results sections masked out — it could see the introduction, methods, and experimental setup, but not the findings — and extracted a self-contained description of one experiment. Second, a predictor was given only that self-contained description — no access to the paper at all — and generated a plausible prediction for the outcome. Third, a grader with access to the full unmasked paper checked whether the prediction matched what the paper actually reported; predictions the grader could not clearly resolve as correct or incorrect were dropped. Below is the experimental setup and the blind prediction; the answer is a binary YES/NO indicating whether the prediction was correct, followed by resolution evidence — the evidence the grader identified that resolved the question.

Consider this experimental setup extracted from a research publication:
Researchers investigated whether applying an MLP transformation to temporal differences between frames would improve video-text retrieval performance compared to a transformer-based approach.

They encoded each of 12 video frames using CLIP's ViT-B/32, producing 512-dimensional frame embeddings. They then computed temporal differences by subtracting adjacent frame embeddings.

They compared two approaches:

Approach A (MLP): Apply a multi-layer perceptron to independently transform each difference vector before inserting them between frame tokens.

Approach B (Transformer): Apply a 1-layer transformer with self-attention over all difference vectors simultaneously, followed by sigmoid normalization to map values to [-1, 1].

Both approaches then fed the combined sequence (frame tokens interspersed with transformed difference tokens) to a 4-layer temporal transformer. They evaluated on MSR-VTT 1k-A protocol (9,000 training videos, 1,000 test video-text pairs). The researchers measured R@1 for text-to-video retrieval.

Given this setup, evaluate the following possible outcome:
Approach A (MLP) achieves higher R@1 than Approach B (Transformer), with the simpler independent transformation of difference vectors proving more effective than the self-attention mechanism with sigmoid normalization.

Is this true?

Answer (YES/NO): NO